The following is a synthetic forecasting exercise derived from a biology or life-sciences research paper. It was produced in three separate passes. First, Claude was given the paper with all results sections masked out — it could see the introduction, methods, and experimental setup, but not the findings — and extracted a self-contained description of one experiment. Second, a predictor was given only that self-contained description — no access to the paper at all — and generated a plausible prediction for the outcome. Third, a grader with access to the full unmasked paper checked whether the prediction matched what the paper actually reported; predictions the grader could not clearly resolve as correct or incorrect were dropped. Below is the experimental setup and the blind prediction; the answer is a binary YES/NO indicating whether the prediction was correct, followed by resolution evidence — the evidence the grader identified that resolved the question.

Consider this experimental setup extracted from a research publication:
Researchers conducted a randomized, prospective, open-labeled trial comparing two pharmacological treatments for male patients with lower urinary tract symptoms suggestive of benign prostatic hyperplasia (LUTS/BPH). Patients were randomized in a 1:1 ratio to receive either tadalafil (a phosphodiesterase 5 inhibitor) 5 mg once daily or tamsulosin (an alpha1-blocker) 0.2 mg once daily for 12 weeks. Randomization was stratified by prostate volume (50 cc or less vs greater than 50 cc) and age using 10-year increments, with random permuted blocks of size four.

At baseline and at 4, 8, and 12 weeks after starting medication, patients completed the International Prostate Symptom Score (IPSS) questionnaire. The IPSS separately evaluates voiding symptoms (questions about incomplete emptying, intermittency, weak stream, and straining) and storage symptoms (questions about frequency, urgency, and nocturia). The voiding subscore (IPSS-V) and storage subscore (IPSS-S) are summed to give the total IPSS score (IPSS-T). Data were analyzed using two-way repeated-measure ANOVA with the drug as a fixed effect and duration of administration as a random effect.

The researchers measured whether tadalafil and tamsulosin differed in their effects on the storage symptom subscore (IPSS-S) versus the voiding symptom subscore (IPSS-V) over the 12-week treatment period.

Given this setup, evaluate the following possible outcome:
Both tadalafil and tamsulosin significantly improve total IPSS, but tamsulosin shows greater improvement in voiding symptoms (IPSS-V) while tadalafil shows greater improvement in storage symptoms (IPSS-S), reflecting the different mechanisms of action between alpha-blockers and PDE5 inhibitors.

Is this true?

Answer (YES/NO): NO